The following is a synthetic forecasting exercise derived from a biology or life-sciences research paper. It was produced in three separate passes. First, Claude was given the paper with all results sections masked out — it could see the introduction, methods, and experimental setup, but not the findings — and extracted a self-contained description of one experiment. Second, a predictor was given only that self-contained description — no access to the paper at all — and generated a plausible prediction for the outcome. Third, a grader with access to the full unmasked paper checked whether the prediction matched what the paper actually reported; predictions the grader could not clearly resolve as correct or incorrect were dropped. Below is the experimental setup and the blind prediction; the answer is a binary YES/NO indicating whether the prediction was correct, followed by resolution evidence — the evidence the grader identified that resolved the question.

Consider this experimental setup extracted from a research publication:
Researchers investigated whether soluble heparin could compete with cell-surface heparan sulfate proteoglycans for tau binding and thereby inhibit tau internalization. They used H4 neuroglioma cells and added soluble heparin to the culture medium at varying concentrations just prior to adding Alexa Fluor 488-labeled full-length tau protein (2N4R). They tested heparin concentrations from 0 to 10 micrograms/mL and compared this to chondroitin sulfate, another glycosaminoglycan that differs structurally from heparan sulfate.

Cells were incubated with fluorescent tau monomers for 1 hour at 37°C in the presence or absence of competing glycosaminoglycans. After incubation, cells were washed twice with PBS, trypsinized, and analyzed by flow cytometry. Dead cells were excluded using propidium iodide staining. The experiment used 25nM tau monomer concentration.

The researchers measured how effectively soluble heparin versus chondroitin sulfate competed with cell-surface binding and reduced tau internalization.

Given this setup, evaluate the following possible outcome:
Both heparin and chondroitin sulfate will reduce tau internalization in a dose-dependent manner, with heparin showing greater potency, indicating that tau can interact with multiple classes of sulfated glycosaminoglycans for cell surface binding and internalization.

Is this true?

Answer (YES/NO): NO